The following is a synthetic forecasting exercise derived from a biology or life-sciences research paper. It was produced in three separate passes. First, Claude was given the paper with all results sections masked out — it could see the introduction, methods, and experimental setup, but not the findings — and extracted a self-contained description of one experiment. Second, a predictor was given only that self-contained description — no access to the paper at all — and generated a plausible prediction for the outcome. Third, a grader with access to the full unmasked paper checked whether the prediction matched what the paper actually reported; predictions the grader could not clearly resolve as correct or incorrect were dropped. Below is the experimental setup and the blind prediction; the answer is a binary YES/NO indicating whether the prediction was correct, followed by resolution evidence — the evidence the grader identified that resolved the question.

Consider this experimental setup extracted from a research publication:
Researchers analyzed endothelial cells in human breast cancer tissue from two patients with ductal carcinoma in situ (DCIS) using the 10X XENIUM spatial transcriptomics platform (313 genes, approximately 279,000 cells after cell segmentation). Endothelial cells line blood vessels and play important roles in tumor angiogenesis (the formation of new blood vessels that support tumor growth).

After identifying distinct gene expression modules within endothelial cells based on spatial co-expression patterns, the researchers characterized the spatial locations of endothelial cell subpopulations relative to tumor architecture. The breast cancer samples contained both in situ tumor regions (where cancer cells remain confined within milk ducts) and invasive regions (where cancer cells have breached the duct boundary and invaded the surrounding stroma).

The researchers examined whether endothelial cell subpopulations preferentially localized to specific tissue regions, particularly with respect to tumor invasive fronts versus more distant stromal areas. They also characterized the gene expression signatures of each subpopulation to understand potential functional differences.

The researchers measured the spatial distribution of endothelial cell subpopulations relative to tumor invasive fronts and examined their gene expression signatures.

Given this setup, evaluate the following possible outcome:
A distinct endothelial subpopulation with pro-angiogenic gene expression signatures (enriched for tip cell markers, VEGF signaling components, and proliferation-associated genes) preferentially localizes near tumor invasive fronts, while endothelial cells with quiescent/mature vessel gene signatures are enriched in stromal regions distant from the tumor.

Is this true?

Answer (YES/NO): YES